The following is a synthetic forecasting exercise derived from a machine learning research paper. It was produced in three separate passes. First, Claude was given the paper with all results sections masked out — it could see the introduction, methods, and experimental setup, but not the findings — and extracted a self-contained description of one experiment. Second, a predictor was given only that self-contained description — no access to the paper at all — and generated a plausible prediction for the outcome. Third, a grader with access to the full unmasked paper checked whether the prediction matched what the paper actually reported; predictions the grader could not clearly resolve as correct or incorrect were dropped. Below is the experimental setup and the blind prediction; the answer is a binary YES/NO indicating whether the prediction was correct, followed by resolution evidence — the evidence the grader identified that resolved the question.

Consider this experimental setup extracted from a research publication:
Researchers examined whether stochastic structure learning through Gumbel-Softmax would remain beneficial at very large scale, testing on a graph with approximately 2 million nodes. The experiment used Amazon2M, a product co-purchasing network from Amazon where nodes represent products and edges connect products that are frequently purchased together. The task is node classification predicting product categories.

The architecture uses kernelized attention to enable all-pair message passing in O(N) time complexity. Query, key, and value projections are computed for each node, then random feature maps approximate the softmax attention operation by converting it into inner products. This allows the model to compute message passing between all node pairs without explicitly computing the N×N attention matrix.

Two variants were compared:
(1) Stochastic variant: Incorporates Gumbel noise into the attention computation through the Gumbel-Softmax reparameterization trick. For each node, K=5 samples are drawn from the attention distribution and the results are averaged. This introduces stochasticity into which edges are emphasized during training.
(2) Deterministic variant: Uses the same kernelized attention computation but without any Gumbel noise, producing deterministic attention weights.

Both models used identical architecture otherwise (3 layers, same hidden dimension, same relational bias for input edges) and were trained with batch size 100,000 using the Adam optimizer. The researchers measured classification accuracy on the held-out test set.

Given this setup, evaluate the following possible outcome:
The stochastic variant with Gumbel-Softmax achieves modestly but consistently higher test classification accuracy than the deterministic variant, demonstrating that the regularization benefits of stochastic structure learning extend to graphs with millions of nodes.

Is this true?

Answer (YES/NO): YES